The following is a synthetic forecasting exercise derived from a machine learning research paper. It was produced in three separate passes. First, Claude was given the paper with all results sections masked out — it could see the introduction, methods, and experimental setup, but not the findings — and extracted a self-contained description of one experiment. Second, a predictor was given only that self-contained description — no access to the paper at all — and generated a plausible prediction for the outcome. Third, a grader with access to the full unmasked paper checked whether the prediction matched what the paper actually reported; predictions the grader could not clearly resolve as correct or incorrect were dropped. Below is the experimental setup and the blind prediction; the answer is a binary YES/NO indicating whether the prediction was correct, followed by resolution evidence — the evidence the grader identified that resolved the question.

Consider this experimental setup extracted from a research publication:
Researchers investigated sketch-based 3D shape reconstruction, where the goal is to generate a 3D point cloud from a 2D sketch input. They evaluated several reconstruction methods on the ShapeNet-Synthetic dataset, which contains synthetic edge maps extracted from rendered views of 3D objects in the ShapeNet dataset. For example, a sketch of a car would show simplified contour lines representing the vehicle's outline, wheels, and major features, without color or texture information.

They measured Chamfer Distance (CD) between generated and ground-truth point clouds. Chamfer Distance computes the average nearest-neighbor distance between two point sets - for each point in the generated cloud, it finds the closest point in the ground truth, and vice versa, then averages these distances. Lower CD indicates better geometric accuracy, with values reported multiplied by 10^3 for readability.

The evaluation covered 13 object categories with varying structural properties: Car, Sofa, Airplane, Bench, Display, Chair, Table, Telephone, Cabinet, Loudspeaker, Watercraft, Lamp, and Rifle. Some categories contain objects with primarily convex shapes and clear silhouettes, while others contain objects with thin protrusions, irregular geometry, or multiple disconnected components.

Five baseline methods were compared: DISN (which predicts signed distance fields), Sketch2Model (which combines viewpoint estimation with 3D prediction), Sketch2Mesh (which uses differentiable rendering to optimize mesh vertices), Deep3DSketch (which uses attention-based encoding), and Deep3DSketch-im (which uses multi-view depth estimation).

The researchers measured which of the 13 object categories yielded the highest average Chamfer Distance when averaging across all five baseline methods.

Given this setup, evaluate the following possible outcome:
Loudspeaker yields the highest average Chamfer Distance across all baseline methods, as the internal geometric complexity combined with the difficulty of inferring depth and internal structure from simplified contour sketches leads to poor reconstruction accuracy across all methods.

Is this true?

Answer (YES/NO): NO